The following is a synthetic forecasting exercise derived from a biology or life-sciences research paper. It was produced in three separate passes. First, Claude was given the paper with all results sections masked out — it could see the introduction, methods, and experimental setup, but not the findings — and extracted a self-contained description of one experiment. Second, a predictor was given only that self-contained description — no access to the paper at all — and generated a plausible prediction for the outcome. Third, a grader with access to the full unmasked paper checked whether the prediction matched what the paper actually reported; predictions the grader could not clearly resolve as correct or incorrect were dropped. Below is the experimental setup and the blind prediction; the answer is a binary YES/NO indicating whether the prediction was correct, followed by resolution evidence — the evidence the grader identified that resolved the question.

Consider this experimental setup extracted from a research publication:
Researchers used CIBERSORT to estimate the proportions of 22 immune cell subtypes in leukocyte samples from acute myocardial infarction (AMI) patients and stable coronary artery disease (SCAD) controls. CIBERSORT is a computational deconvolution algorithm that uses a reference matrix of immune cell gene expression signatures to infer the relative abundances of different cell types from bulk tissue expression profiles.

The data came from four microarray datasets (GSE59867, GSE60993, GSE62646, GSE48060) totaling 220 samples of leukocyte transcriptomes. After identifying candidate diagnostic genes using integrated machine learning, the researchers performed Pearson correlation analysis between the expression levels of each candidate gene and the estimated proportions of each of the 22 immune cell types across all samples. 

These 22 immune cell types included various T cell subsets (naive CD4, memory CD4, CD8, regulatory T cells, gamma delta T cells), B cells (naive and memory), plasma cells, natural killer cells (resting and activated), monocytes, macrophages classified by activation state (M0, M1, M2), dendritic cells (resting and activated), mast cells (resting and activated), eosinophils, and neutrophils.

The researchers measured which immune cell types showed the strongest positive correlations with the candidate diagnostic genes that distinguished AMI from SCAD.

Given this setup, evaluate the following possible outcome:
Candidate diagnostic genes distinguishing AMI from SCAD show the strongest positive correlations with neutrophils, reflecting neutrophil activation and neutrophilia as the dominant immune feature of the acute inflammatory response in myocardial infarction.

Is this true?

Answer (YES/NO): NO